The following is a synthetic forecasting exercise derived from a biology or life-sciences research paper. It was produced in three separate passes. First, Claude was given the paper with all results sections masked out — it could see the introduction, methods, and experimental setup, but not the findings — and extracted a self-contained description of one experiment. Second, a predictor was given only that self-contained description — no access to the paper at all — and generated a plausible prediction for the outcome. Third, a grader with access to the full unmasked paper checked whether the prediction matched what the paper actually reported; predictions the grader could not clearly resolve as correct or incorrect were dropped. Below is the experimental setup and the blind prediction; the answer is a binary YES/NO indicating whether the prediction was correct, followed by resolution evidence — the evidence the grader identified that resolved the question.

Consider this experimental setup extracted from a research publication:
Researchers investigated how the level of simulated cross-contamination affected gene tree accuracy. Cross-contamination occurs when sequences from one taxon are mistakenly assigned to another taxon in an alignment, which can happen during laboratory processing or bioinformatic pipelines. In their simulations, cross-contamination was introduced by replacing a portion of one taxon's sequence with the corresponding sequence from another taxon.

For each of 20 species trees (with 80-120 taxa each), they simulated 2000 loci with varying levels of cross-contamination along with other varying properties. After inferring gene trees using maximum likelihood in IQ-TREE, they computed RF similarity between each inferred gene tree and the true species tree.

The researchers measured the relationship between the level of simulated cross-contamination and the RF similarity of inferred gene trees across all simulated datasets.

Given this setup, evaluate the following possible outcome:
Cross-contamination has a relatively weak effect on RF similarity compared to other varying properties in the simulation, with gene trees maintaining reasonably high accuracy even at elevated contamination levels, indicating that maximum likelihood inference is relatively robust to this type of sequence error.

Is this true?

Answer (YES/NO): NO